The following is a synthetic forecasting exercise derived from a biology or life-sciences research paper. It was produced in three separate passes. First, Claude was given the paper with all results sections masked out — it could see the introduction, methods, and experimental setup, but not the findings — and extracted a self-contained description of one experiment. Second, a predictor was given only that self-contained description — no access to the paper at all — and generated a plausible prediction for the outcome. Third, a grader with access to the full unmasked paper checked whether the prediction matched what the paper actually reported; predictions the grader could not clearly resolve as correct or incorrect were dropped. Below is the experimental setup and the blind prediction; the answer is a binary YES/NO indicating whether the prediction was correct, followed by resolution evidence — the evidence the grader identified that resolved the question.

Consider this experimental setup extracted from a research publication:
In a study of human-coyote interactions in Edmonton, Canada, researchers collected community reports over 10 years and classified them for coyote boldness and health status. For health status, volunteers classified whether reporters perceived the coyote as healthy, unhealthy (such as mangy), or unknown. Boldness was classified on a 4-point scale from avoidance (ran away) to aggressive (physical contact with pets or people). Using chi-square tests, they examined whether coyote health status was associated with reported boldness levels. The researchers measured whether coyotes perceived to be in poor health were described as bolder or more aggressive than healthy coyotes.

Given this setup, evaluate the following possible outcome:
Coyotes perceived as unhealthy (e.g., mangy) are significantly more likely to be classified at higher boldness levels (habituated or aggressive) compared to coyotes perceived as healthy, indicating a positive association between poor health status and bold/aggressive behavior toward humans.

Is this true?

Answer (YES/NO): NO